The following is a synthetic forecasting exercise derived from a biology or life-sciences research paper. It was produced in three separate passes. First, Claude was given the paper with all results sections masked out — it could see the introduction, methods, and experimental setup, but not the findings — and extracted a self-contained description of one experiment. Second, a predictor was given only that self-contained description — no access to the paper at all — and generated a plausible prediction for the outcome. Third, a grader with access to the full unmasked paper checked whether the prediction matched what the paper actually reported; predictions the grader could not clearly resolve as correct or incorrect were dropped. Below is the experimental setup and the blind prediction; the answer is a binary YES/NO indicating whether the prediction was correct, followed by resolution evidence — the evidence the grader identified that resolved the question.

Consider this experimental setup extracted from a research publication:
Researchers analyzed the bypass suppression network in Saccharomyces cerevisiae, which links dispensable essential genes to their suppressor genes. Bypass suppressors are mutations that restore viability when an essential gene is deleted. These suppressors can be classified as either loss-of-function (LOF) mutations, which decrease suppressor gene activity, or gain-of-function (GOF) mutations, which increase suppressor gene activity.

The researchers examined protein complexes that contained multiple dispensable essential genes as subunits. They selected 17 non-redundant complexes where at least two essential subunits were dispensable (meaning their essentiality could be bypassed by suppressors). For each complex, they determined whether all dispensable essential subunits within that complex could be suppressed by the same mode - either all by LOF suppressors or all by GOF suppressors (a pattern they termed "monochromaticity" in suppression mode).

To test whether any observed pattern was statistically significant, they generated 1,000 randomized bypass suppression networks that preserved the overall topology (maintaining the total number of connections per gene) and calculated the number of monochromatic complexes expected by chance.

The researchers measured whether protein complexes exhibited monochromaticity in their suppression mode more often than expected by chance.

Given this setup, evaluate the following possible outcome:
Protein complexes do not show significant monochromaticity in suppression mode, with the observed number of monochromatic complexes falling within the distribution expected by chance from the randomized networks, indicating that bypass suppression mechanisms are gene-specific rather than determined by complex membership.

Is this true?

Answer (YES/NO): NO